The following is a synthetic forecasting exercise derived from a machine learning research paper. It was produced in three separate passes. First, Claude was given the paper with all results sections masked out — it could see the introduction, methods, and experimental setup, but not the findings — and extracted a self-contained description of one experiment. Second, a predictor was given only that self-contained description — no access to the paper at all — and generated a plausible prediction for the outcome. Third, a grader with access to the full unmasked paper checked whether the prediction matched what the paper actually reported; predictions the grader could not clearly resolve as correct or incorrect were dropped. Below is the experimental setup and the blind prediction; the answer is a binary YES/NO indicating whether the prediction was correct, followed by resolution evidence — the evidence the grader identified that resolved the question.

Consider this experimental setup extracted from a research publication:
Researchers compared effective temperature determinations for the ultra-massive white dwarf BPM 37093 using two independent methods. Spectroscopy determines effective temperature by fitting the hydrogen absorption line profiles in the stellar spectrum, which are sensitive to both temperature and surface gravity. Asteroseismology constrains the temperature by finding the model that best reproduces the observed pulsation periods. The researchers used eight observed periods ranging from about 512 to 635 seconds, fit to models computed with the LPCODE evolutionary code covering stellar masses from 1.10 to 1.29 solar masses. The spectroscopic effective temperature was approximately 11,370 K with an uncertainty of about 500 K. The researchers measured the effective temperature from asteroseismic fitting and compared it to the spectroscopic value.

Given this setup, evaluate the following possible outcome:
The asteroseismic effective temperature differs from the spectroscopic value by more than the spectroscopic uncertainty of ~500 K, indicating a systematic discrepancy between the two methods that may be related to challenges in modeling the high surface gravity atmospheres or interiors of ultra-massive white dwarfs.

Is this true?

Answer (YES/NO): NO